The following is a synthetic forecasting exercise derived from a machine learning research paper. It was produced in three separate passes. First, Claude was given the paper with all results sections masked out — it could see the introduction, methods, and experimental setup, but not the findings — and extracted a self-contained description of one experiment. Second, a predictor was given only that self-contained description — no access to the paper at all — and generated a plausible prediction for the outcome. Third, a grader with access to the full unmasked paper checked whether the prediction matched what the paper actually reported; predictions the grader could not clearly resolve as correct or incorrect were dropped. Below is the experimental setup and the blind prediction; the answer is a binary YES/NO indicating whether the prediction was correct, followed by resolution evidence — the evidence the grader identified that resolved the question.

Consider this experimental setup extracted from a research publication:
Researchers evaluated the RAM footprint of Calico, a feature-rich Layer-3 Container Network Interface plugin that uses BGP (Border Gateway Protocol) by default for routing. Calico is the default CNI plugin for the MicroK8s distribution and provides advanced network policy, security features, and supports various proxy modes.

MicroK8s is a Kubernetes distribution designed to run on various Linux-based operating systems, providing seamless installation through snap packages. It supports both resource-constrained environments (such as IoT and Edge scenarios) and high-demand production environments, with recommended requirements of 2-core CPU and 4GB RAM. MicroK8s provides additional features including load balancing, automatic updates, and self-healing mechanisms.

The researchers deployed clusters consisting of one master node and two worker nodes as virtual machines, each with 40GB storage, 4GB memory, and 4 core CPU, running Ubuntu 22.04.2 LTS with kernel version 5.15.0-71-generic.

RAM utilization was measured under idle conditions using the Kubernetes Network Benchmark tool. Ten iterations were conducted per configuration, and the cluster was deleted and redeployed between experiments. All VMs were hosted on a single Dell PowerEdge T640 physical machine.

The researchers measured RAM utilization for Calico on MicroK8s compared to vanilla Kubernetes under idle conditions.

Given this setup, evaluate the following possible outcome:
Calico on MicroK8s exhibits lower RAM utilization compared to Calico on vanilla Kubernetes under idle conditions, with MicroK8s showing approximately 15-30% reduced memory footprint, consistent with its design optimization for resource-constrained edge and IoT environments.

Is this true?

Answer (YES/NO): NO